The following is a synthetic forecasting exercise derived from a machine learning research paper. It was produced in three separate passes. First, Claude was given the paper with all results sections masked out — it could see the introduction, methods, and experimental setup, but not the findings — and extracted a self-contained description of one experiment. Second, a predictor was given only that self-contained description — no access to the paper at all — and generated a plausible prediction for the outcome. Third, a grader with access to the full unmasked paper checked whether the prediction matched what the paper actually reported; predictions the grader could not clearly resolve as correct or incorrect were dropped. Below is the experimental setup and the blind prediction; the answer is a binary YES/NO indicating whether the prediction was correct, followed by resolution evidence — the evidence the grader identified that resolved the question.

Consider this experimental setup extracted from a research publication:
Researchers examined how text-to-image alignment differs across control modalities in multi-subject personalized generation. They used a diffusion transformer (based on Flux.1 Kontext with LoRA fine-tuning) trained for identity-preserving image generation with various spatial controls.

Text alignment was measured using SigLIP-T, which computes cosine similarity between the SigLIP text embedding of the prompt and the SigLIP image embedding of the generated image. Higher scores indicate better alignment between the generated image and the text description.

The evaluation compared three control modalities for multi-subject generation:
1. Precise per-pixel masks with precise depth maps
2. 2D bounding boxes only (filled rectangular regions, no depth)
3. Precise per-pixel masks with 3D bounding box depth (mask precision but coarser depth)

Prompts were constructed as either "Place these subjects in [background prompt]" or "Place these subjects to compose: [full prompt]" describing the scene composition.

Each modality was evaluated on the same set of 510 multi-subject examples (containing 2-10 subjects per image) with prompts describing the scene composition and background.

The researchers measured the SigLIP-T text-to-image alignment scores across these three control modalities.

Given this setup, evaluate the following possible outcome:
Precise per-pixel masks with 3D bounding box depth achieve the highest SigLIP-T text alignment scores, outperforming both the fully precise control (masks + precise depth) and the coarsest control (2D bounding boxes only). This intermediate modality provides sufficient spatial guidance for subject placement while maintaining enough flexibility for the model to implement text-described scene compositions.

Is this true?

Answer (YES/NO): YES